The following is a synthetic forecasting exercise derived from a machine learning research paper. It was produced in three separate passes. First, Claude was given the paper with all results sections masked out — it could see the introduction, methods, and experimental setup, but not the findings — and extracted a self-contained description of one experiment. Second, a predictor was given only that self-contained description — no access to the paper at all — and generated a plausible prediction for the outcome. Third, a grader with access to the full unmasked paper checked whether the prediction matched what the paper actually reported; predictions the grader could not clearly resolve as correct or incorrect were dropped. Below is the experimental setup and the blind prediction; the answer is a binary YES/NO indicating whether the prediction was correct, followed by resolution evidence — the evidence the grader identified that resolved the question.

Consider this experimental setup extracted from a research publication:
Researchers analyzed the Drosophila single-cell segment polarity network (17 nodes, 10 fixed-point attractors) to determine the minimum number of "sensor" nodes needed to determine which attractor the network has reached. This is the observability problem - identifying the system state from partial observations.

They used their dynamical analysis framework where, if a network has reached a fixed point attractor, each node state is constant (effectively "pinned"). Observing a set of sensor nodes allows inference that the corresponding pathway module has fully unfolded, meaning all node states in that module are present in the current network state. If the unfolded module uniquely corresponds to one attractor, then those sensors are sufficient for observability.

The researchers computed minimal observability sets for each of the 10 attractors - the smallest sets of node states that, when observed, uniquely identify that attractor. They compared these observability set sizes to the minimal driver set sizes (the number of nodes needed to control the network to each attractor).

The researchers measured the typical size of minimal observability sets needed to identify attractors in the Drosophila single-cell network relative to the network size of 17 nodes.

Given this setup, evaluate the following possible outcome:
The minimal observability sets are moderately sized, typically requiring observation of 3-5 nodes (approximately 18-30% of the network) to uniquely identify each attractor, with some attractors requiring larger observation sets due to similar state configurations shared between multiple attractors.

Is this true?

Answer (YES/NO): NO